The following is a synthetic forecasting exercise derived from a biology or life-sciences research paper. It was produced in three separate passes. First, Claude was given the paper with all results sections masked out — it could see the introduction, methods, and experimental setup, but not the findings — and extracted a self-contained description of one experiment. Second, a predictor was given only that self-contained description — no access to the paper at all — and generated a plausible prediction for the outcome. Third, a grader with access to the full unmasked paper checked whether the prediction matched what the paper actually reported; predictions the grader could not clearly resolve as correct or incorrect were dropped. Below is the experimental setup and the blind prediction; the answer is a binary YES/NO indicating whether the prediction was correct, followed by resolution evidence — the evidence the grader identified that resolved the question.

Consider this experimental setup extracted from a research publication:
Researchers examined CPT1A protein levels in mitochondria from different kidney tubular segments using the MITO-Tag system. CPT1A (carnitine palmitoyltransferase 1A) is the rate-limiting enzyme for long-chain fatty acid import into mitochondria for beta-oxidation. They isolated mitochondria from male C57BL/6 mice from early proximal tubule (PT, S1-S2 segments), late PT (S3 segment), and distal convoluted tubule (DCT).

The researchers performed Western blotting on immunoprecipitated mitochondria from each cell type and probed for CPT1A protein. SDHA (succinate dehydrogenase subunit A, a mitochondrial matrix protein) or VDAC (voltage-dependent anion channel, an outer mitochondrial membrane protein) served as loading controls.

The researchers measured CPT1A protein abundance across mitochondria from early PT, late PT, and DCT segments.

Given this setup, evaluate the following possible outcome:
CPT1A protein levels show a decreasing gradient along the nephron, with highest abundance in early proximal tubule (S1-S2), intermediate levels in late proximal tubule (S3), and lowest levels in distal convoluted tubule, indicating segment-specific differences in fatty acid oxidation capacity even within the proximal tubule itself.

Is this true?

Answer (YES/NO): NO